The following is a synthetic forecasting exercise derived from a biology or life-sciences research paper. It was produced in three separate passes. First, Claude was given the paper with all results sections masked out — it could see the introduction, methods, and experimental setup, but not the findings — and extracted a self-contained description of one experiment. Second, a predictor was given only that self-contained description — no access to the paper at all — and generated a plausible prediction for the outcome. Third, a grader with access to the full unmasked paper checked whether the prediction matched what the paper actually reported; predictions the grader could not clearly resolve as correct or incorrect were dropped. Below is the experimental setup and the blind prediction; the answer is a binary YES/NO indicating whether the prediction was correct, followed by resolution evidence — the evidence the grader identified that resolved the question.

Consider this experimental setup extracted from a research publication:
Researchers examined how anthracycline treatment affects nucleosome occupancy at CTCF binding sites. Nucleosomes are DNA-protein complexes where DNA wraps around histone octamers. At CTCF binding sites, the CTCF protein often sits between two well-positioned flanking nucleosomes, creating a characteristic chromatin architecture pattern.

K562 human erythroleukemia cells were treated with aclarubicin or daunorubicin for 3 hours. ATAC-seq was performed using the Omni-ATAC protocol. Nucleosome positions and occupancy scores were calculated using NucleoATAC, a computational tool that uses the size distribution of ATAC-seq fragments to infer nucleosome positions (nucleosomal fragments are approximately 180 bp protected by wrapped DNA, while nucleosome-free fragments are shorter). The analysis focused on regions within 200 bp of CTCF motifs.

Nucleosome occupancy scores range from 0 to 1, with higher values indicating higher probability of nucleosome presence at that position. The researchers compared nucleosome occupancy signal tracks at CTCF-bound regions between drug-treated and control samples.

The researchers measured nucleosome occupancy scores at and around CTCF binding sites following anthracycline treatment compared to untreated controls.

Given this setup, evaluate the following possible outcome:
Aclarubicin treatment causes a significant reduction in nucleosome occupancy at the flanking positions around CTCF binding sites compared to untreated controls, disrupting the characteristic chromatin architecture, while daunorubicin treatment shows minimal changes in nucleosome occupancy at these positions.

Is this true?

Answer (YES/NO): NO